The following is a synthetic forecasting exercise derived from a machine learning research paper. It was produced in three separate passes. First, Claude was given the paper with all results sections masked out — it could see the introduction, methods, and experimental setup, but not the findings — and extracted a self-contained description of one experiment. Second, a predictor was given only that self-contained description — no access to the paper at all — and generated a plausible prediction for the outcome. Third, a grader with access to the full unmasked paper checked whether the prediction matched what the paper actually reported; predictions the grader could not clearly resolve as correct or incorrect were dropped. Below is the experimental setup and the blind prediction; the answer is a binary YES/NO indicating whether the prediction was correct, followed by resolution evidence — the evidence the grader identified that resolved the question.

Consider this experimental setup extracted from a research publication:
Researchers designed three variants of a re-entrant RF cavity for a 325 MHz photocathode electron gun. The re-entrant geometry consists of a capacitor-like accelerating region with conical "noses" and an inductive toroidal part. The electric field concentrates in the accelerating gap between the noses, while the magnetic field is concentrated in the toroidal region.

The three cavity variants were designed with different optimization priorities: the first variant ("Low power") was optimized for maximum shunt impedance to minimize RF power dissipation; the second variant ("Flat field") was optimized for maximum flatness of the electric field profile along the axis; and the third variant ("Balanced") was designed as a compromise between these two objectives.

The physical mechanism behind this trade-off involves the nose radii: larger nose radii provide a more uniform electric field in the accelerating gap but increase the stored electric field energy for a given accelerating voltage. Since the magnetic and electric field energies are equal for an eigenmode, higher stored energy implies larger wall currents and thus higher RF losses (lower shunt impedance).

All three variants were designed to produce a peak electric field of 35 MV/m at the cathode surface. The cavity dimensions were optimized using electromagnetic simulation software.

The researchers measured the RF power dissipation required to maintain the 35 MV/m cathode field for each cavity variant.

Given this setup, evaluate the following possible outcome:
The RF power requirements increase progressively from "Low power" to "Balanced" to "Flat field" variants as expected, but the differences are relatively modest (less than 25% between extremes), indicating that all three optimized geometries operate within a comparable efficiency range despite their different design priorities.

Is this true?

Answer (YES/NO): NO